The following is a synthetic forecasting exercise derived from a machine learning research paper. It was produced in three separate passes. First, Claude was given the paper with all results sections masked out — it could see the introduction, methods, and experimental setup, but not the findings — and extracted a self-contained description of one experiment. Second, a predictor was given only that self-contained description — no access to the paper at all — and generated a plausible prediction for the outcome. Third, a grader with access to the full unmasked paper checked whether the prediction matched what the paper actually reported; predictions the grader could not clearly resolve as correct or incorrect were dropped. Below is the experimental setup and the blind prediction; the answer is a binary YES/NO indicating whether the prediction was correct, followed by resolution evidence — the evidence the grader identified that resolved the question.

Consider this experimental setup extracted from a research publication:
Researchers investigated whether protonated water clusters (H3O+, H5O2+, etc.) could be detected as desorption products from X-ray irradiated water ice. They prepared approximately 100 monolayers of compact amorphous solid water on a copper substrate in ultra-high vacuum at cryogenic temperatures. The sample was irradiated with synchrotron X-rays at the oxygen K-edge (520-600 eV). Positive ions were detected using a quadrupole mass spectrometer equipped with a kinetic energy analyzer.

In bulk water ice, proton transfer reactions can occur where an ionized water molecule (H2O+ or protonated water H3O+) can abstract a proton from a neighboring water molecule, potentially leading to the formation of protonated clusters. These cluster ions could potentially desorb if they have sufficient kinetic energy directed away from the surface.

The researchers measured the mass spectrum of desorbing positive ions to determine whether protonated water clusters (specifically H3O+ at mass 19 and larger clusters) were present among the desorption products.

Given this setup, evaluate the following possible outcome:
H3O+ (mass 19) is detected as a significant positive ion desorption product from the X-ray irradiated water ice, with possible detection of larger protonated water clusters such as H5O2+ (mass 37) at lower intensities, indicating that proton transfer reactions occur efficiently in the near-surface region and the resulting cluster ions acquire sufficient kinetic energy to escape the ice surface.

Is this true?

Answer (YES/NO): NO